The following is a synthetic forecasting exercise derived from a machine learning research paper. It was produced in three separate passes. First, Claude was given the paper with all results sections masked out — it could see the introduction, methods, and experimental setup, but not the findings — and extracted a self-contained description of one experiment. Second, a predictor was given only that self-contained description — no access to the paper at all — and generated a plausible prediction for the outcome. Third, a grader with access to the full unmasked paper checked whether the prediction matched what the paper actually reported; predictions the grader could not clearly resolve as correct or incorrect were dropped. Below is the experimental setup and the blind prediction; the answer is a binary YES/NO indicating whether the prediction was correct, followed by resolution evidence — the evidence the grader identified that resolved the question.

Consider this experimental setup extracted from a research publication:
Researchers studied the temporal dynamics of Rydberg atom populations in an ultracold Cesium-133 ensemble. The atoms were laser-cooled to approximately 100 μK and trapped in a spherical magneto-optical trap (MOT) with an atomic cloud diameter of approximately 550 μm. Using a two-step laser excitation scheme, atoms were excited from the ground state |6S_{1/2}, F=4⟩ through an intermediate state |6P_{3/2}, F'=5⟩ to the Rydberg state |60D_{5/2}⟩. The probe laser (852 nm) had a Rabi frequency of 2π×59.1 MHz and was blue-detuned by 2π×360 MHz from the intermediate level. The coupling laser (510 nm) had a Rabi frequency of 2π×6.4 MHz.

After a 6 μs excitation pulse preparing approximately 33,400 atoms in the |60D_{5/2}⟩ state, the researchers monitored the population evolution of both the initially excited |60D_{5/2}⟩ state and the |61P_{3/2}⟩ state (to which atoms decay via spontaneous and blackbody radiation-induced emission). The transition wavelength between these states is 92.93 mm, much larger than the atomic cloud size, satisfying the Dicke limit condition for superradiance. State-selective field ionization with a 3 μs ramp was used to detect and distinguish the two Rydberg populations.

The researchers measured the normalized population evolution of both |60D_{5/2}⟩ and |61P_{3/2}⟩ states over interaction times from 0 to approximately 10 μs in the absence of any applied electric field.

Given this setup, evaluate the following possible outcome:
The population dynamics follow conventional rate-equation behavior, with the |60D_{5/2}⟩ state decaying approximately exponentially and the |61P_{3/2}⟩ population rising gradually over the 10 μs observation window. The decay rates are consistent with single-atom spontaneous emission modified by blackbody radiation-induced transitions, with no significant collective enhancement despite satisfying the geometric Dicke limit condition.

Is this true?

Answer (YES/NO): NO